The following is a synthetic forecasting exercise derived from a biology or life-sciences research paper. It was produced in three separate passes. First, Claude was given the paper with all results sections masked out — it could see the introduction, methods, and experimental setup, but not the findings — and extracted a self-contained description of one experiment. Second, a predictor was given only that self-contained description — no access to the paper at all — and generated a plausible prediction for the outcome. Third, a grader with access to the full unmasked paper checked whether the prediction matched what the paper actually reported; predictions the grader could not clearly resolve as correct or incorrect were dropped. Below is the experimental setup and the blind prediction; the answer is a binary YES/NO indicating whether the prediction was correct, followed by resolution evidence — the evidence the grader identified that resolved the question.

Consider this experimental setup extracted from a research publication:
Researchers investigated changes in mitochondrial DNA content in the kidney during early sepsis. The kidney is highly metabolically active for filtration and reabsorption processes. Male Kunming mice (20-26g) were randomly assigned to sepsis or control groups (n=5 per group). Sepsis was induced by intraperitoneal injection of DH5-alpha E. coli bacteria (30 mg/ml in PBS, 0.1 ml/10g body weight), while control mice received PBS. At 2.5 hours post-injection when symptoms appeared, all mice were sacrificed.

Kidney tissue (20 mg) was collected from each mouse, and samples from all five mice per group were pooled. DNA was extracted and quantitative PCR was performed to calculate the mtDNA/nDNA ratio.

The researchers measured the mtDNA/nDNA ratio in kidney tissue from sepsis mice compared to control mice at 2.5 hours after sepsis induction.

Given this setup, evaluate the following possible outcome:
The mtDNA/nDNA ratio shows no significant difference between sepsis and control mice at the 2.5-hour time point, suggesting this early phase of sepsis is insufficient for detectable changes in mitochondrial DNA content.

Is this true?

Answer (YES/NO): NO